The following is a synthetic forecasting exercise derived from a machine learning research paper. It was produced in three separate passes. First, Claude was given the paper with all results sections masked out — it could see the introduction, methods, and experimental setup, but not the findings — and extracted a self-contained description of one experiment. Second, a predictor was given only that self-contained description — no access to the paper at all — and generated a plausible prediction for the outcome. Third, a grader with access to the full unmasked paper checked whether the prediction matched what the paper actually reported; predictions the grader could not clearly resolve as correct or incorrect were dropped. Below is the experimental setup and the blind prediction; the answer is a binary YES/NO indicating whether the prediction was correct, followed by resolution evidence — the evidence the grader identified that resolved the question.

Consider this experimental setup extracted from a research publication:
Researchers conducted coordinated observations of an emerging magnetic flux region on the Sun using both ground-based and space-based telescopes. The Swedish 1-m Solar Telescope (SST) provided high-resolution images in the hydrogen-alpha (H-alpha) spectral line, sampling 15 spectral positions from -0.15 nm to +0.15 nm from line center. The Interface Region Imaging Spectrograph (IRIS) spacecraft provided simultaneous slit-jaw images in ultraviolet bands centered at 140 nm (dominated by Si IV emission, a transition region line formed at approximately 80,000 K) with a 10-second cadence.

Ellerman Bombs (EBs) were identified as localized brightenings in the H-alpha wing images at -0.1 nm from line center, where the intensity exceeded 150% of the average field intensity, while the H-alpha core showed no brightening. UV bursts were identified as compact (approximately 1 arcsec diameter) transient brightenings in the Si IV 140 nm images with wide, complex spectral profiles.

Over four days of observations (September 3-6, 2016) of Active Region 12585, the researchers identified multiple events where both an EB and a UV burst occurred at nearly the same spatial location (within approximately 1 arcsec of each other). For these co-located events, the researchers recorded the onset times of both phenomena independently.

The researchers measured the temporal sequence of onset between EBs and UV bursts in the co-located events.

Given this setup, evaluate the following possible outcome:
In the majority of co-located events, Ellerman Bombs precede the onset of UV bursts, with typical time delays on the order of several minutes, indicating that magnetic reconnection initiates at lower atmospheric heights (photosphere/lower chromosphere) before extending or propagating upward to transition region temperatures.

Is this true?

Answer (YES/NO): NO